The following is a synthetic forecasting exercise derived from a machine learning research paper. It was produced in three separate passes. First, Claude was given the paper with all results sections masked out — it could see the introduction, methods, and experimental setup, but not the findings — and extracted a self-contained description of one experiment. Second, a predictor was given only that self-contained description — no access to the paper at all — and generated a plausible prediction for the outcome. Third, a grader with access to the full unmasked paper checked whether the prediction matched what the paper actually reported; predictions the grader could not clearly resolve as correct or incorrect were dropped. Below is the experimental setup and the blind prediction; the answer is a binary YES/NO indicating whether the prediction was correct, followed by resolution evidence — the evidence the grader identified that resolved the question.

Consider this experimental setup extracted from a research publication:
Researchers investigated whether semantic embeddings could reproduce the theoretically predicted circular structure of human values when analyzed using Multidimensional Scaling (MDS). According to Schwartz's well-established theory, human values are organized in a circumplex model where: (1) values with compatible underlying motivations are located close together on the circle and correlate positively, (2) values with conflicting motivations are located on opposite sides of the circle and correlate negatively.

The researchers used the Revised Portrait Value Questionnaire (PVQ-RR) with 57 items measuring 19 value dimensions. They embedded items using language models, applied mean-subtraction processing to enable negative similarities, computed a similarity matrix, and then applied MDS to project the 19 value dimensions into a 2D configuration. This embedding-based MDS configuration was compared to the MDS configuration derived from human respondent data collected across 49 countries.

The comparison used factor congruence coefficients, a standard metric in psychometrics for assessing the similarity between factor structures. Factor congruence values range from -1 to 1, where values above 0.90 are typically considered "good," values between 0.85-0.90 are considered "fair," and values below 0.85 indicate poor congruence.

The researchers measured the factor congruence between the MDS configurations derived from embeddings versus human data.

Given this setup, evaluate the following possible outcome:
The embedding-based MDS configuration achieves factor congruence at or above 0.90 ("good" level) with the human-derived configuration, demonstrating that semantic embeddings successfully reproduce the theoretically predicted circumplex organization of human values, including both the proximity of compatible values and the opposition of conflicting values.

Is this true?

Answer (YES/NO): NO